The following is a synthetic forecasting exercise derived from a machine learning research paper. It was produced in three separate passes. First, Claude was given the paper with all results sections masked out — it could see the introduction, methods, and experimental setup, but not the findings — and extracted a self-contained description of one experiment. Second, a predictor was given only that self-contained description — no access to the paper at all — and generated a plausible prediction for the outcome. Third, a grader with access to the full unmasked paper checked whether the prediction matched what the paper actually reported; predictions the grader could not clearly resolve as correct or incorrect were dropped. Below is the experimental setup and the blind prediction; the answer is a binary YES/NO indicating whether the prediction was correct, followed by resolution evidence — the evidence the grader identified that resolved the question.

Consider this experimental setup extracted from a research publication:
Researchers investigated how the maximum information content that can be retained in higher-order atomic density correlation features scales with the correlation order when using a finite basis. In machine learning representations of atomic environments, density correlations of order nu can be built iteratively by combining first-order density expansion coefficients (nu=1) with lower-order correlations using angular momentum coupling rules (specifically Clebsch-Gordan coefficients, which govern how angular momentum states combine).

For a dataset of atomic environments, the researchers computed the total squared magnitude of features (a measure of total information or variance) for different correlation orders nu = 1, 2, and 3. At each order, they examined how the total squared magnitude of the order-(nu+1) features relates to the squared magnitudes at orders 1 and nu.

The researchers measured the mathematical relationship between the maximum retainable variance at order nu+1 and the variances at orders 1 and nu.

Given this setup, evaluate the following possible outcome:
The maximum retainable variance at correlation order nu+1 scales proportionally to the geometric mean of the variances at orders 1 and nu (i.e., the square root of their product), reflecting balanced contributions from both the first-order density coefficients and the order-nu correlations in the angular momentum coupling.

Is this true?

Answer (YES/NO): NO